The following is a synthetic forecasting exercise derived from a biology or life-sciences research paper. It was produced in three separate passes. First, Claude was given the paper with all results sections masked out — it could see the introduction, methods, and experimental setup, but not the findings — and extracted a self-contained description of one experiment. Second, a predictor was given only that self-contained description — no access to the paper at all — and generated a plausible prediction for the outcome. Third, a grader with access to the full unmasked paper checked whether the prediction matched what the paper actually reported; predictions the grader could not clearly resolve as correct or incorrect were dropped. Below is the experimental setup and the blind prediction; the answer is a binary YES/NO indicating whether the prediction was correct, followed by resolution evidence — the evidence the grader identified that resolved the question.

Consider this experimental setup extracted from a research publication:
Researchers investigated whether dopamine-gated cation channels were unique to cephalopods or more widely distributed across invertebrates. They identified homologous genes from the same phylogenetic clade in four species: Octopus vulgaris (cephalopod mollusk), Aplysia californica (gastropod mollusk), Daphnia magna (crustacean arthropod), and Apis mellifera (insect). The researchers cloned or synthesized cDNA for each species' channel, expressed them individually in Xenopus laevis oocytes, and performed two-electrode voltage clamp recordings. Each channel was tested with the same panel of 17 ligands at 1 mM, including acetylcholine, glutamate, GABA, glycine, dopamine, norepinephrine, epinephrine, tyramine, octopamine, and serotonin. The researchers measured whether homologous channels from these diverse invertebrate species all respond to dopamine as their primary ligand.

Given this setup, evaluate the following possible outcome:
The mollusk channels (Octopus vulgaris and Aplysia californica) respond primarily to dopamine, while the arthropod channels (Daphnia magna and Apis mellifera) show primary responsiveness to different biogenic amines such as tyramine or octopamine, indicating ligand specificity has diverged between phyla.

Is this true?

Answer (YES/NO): NO